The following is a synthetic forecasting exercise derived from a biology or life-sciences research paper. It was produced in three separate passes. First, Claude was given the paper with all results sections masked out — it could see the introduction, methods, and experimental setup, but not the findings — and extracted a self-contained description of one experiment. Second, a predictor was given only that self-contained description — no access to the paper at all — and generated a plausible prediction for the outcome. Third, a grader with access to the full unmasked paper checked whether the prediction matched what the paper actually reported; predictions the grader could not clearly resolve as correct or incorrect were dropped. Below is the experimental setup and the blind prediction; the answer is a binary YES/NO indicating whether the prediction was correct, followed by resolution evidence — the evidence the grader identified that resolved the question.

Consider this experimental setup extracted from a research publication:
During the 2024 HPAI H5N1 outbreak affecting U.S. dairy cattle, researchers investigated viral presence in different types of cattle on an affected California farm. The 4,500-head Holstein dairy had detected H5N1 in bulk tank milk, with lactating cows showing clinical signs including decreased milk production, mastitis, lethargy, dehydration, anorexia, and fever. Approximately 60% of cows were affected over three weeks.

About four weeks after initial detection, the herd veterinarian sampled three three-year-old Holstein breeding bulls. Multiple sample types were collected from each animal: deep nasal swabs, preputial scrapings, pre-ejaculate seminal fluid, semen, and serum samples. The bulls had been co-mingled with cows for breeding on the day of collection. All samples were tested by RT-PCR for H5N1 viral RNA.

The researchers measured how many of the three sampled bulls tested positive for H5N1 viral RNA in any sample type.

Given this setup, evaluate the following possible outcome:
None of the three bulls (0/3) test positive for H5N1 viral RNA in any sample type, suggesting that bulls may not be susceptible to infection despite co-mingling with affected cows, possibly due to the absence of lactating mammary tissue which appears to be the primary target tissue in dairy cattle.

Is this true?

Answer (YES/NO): NO